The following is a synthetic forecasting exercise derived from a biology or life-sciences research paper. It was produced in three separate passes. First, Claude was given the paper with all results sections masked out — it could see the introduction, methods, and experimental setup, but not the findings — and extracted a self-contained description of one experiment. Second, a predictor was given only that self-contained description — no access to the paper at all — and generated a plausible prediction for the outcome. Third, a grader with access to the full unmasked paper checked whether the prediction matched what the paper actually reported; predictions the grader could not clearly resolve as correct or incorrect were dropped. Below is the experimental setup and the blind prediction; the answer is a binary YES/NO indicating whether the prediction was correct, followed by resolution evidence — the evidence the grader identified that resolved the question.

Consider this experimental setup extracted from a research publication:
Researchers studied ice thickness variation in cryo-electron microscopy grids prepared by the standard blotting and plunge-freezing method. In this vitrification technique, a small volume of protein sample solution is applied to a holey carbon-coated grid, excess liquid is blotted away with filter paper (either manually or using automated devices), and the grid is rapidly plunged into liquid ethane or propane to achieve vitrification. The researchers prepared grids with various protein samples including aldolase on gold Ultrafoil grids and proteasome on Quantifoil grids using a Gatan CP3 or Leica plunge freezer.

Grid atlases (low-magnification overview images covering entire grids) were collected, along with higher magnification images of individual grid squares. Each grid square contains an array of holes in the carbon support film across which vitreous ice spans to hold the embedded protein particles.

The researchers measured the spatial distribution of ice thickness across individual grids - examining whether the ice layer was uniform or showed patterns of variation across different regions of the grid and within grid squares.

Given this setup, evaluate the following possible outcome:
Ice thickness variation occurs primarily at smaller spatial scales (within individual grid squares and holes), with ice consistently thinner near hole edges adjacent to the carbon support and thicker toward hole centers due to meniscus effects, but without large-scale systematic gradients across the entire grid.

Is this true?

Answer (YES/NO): NO